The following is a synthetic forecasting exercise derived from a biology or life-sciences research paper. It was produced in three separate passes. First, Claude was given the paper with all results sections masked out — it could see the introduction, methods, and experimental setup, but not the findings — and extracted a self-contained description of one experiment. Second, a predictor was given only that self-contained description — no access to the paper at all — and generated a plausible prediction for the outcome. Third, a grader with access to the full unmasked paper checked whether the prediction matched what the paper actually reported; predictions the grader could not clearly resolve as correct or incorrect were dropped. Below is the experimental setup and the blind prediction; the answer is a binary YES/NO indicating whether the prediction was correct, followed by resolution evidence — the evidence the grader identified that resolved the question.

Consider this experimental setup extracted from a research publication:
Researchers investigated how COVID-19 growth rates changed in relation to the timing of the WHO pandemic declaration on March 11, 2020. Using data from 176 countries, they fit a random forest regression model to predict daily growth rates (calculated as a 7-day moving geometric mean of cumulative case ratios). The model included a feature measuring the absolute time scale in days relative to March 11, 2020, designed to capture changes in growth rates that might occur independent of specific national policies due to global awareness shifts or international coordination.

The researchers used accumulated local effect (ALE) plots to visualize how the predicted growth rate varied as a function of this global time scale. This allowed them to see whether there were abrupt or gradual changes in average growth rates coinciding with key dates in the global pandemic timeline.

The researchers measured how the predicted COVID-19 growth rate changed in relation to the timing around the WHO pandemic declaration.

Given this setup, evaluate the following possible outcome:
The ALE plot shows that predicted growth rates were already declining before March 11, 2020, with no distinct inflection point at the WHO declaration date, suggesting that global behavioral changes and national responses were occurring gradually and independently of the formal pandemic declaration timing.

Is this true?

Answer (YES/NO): NO